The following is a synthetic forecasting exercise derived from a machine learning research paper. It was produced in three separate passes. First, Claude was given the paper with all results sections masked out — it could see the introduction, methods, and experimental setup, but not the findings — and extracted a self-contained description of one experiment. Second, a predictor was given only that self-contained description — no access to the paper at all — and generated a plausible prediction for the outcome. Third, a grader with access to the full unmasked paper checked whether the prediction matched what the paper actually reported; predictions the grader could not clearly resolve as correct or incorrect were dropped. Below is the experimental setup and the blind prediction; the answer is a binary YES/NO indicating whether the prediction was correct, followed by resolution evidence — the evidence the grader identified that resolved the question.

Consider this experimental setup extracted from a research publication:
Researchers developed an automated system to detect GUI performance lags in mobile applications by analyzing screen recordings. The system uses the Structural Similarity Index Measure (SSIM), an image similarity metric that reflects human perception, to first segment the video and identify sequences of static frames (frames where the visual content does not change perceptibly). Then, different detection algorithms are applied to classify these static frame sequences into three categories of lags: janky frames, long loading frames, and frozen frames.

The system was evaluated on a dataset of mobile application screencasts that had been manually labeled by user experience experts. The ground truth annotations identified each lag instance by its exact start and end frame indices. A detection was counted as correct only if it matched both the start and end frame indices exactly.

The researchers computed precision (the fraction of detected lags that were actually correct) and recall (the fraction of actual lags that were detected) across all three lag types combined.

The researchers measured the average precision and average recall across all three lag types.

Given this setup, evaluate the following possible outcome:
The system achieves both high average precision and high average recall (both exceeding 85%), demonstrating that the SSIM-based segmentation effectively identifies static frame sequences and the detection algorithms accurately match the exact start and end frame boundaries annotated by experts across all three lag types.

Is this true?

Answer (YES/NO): YES